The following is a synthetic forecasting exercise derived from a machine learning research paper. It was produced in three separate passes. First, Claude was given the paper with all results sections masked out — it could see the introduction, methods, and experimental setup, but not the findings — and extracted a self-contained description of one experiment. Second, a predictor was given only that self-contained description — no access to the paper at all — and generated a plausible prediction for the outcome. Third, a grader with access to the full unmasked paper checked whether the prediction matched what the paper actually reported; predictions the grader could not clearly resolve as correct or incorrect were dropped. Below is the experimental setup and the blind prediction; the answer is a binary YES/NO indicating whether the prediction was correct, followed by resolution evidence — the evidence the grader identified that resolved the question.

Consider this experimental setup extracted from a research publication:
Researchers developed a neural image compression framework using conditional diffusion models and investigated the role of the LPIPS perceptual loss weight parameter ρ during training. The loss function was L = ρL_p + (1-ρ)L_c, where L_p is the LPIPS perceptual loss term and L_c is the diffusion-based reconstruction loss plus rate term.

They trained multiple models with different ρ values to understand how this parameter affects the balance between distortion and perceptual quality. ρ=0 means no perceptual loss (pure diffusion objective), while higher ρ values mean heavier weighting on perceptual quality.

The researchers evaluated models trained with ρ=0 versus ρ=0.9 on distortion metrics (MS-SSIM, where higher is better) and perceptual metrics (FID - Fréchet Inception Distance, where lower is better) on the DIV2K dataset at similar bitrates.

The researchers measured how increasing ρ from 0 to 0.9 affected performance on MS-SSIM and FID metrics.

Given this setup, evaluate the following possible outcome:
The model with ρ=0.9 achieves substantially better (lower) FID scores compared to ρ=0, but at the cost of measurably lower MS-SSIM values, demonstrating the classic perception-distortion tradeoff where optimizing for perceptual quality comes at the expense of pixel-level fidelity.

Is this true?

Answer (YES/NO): YES